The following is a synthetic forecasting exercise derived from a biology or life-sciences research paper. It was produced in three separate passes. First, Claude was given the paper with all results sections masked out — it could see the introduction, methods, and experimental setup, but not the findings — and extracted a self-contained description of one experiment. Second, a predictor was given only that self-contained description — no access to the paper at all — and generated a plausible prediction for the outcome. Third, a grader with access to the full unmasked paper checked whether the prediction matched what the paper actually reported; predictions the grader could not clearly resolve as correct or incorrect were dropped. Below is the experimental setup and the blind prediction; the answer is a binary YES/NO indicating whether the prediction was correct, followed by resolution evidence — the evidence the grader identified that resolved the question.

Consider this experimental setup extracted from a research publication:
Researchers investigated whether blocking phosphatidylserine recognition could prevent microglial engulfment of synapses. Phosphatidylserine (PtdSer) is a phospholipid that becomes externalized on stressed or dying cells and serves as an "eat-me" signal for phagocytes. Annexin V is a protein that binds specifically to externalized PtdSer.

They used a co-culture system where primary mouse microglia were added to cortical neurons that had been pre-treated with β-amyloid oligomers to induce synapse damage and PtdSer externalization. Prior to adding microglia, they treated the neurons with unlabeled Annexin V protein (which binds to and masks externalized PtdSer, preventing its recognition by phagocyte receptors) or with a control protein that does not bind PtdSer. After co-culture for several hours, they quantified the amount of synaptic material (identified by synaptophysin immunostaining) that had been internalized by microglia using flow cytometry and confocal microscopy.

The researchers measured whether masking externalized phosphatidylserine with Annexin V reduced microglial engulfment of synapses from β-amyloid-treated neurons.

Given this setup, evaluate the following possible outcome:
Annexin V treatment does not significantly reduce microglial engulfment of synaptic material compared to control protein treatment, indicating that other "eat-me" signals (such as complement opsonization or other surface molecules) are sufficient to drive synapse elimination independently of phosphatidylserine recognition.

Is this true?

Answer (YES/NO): NO